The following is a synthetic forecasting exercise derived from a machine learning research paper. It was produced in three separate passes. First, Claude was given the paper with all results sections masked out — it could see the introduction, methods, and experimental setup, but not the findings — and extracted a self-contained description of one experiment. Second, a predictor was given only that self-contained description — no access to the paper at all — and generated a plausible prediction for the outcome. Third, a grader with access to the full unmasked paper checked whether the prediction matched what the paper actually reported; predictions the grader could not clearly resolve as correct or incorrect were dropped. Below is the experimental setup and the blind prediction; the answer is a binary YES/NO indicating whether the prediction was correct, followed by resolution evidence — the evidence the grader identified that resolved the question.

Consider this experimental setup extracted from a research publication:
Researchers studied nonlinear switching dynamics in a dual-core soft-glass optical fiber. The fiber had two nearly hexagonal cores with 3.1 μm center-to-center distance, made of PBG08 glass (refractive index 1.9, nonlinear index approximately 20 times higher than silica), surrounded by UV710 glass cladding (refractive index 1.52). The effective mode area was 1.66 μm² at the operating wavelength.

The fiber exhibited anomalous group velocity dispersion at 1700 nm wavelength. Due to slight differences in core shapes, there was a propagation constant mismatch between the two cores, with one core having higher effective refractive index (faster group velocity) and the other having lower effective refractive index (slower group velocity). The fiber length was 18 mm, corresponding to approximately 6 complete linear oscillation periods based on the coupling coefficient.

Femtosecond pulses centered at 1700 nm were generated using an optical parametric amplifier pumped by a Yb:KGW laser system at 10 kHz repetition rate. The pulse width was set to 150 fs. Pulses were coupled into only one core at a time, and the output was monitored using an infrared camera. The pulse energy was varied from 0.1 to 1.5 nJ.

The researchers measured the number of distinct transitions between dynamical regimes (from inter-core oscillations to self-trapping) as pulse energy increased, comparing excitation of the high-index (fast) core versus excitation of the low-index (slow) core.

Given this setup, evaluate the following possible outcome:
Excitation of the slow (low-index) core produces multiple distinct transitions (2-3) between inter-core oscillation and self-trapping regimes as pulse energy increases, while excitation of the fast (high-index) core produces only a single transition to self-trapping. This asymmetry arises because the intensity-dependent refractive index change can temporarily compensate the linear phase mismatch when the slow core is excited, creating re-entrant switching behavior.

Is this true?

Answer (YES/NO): NO